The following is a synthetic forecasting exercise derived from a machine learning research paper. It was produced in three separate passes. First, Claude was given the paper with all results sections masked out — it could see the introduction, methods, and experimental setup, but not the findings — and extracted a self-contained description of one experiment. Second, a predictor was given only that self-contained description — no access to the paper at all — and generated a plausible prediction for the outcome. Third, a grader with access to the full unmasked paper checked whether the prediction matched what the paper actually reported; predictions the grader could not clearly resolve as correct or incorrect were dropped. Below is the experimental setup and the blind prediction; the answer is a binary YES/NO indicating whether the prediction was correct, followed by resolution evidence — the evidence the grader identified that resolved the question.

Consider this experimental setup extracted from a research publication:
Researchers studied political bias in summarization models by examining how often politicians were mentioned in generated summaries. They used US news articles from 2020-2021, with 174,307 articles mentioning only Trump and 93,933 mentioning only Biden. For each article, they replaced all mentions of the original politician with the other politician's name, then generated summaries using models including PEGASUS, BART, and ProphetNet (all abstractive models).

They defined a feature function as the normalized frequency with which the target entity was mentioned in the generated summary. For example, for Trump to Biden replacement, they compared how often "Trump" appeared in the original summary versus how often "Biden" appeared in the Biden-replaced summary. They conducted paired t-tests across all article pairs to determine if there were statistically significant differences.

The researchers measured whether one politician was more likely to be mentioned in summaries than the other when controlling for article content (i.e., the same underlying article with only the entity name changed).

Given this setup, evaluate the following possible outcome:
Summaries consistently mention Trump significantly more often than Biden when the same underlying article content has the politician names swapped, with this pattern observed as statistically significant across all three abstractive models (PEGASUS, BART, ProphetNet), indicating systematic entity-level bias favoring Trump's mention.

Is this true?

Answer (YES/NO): NO